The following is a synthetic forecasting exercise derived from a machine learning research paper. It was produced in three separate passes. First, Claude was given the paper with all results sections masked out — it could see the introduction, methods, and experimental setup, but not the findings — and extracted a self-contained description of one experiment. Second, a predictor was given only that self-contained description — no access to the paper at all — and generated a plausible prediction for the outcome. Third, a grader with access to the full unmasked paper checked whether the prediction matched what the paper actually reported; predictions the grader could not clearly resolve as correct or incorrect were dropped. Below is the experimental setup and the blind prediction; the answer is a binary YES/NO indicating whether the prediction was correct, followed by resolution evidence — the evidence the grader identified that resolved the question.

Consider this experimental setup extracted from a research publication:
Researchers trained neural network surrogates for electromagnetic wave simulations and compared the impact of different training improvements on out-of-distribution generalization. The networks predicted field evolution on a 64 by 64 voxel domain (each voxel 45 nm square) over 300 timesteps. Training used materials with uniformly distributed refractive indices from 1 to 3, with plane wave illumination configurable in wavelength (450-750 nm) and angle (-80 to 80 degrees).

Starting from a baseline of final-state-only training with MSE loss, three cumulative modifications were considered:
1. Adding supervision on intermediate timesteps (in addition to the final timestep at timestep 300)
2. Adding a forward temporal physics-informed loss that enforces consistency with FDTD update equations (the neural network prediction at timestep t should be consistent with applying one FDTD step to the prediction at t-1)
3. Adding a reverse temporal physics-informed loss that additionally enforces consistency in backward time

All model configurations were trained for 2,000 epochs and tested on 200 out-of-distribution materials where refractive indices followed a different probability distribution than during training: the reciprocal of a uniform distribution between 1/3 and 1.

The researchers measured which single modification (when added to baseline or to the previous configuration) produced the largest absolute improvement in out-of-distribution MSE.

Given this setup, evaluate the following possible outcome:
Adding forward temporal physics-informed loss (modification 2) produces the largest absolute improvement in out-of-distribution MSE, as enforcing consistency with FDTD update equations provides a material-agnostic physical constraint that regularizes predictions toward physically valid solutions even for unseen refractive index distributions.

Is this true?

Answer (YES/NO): NO